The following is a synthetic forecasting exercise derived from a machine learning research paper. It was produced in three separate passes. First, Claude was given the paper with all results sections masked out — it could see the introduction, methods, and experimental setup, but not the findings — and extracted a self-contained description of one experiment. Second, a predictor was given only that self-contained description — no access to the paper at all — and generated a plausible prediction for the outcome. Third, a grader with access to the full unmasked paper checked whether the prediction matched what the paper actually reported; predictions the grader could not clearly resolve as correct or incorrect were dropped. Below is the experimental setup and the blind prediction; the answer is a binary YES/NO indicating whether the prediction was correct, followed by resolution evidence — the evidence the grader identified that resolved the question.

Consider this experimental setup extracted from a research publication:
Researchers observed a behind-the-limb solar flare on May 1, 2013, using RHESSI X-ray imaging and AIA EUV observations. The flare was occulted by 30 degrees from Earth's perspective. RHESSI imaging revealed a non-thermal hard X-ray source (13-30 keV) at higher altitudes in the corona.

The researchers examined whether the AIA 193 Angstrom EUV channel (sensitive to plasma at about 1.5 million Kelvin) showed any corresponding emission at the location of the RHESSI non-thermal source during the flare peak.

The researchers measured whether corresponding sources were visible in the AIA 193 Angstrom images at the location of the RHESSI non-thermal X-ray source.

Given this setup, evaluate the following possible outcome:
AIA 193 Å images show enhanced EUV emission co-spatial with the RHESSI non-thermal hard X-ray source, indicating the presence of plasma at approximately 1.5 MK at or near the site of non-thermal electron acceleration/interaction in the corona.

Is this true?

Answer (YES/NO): NO